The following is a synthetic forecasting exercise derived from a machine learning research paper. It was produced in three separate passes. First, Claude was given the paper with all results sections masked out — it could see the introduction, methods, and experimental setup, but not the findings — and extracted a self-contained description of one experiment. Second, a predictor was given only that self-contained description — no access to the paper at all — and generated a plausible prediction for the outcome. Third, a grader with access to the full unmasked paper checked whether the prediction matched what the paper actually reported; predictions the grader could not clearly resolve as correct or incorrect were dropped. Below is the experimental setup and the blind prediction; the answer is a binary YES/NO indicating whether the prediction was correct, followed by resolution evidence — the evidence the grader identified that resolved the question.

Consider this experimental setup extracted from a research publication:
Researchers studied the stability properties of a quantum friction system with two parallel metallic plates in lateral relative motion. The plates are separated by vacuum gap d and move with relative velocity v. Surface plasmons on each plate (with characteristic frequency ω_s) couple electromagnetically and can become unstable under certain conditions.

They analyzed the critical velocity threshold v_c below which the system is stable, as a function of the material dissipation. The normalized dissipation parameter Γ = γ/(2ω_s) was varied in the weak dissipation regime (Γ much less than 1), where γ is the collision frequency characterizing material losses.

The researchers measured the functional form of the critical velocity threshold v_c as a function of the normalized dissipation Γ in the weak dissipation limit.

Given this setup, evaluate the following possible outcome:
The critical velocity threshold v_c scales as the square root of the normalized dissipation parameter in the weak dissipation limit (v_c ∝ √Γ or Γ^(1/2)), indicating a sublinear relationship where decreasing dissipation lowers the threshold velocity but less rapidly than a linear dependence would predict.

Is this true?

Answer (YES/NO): NO